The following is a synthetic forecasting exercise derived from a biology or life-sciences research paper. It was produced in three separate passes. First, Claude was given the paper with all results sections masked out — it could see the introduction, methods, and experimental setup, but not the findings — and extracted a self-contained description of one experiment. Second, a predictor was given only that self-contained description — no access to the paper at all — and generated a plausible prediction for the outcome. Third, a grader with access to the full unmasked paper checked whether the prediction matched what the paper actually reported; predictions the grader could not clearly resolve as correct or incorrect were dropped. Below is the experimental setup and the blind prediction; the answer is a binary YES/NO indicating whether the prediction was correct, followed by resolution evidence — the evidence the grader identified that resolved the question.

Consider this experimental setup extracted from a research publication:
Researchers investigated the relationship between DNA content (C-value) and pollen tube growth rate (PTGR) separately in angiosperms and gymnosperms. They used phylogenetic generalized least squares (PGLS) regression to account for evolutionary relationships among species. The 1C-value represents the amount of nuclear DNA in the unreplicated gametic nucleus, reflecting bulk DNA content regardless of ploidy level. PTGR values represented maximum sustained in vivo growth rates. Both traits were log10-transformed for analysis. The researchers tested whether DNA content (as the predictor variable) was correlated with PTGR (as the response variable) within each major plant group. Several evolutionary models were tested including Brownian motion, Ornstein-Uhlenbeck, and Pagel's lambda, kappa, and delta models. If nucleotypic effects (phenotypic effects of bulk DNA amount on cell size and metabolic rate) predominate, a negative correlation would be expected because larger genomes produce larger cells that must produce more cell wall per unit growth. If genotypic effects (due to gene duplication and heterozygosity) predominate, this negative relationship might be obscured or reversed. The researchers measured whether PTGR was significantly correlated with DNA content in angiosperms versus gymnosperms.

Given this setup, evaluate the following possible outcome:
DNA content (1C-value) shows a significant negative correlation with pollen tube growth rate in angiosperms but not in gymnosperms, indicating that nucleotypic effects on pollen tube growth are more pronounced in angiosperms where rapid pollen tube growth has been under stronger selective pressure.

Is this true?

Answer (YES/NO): NO